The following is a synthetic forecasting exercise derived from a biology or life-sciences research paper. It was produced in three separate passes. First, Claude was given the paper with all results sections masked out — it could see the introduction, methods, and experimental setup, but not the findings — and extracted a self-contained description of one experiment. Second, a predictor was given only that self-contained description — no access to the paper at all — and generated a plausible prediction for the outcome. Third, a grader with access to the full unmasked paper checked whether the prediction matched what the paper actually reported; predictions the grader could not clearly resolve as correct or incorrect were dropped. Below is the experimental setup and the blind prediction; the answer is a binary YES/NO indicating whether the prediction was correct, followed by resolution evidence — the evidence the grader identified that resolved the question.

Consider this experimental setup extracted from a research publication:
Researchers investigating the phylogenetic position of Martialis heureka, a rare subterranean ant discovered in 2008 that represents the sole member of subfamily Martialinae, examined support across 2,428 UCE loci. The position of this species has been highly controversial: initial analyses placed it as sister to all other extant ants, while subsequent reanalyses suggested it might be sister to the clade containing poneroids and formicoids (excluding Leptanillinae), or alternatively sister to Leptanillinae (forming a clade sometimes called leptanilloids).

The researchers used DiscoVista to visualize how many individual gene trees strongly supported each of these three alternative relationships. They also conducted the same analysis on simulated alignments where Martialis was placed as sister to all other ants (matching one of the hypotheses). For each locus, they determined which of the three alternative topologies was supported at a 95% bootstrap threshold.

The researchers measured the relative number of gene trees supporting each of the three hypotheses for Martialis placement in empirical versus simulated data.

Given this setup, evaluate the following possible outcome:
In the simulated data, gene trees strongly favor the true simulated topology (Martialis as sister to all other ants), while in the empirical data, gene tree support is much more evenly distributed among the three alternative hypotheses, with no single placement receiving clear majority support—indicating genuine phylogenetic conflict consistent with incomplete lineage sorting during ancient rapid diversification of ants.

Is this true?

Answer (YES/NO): NO